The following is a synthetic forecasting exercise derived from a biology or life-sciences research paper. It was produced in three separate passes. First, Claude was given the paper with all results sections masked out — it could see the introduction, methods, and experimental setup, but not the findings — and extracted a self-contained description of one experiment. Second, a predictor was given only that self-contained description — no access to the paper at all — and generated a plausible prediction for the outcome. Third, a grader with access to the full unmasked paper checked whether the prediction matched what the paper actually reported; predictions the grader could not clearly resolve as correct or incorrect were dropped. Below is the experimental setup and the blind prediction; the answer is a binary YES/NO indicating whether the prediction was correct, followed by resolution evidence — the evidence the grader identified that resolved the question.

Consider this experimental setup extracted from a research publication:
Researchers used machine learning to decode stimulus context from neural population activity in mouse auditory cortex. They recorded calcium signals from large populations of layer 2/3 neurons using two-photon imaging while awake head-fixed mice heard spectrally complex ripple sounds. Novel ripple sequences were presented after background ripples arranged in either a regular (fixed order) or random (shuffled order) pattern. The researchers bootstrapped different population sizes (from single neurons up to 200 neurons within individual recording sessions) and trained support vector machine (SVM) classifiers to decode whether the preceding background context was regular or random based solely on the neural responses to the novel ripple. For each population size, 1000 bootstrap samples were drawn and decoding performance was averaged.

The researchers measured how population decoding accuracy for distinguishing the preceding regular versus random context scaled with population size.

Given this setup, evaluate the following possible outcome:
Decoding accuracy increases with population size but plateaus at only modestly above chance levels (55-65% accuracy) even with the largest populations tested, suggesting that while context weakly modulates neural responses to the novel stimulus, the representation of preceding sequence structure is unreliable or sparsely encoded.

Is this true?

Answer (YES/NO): NO